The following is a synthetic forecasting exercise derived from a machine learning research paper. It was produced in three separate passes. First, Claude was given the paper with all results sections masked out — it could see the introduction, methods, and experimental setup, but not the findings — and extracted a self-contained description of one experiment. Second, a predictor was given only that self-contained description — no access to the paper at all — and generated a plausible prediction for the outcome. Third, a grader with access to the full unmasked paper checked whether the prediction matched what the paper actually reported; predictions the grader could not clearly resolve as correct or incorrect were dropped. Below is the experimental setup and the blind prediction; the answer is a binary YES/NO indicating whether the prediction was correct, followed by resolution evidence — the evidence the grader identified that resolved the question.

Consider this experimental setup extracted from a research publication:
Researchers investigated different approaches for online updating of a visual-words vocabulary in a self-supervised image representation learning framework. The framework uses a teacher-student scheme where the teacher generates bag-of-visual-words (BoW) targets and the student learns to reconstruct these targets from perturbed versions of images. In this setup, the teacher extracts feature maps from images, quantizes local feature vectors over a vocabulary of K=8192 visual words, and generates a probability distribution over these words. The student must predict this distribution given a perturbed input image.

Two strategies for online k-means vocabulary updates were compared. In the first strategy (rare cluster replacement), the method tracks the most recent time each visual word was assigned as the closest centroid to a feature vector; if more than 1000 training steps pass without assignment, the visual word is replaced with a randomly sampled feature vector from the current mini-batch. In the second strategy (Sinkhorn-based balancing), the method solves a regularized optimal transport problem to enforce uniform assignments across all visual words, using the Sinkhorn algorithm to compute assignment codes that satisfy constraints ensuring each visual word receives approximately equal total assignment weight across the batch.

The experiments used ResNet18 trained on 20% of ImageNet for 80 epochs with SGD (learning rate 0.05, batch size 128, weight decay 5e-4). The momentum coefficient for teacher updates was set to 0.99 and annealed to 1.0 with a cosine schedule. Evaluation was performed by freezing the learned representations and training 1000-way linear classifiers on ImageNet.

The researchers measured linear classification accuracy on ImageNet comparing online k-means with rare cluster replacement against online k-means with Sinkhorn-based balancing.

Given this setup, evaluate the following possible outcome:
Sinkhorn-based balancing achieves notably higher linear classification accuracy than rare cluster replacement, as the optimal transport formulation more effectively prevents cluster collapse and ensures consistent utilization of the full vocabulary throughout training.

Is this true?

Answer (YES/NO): NO